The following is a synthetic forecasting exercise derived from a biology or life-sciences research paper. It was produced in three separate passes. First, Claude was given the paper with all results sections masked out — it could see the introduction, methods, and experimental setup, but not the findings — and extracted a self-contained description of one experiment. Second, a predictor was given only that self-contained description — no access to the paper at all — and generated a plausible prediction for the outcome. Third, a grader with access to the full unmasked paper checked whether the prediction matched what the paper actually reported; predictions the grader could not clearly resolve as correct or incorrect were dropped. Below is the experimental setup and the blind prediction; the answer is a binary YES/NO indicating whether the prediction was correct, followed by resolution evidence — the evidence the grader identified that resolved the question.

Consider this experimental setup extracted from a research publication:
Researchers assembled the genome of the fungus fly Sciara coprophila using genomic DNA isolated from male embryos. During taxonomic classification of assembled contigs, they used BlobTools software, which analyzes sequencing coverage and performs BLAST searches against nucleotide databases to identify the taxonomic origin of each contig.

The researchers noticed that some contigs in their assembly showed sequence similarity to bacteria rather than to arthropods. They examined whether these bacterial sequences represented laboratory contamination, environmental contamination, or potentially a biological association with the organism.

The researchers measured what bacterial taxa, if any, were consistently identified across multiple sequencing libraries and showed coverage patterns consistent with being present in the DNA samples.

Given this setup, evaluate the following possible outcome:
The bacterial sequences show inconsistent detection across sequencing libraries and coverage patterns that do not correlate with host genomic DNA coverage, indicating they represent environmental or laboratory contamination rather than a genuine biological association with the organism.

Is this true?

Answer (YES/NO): NO